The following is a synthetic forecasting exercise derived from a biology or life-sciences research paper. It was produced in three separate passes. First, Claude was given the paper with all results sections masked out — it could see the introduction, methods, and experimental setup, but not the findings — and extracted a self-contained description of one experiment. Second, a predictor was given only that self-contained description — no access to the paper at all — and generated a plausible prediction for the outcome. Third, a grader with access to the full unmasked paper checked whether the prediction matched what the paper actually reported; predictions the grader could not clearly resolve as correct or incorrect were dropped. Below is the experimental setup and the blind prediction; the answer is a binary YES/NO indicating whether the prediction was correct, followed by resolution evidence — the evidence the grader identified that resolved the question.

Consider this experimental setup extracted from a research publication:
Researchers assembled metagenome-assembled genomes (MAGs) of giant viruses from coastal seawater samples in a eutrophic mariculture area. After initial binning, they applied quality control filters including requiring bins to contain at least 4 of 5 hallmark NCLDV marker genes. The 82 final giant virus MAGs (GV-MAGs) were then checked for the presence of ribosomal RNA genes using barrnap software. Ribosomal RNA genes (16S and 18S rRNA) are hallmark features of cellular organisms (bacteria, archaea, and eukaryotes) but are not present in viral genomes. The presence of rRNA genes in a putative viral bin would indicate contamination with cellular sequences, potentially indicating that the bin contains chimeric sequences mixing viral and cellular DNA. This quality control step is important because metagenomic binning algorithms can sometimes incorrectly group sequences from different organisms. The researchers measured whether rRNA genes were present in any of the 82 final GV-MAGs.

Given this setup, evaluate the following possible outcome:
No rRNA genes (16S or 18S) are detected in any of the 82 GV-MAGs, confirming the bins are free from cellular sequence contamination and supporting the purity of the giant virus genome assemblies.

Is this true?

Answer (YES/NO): YES